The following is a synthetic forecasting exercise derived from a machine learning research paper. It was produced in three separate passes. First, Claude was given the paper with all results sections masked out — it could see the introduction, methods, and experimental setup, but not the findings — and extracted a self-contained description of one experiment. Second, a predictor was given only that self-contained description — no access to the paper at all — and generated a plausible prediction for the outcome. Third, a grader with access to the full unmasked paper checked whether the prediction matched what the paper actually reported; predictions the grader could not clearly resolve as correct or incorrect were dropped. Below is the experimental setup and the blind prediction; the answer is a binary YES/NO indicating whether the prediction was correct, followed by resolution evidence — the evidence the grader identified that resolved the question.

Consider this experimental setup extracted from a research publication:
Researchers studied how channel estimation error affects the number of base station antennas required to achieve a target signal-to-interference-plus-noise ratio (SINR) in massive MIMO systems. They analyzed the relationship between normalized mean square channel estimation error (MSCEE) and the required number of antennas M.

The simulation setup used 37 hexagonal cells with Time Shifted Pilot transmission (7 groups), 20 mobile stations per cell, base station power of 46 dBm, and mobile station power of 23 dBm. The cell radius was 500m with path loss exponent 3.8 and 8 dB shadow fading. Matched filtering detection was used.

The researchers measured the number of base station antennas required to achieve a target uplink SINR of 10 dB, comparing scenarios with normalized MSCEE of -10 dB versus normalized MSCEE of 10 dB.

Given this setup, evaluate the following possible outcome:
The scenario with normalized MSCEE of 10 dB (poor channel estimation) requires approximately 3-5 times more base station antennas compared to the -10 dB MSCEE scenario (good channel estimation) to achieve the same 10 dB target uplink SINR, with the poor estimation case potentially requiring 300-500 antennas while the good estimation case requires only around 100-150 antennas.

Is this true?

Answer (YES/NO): NO